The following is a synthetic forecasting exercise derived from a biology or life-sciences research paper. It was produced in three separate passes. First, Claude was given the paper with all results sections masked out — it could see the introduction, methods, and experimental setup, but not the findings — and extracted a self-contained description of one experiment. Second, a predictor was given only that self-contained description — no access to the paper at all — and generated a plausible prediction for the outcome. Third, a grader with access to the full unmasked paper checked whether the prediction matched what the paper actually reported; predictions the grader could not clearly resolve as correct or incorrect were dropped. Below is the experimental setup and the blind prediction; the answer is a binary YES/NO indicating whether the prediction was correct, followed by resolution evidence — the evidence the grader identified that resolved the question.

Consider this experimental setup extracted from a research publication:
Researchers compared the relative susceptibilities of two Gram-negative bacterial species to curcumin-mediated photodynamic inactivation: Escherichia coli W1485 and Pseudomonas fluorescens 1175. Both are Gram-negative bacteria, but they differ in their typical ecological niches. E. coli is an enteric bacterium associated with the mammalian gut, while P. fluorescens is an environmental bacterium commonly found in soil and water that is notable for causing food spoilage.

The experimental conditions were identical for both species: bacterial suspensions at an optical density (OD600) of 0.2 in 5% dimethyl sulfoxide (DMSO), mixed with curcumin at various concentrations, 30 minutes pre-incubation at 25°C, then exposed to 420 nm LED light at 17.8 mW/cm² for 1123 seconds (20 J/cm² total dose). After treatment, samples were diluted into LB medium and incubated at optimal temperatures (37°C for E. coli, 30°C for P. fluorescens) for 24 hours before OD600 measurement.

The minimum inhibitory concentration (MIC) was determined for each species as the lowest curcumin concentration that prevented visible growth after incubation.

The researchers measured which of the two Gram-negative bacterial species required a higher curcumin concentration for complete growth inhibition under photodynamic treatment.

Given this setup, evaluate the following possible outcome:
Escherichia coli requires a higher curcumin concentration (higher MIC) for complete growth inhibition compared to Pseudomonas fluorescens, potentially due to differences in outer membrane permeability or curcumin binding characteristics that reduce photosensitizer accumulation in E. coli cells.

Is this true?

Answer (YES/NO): NO